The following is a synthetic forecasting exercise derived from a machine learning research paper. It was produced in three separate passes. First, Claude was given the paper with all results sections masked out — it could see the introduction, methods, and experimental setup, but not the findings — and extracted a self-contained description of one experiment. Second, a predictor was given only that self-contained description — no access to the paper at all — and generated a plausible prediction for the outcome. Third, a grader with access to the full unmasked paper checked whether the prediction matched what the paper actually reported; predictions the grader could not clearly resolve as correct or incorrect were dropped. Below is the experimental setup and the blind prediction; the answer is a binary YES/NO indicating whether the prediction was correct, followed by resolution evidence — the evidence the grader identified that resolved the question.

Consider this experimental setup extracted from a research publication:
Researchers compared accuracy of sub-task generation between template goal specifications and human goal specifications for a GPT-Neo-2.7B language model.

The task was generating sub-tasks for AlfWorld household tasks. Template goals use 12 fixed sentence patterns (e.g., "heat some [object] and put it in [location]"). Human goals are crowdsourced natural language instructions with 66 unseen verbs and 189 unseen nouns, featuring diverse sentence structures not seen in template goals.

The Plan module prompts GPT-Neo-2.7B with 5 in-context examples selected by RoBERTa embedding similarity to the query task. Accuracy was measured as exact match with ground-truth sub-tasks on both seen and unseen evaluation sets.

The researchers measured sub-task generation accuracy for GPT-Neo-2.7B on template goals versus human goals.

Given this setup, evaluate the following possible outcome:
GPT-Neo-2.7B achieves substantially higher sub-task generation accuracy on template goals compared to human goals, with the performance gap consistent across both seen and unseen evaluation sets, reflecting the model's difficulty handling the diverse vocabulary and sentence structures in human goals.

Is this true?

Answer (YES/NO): YES